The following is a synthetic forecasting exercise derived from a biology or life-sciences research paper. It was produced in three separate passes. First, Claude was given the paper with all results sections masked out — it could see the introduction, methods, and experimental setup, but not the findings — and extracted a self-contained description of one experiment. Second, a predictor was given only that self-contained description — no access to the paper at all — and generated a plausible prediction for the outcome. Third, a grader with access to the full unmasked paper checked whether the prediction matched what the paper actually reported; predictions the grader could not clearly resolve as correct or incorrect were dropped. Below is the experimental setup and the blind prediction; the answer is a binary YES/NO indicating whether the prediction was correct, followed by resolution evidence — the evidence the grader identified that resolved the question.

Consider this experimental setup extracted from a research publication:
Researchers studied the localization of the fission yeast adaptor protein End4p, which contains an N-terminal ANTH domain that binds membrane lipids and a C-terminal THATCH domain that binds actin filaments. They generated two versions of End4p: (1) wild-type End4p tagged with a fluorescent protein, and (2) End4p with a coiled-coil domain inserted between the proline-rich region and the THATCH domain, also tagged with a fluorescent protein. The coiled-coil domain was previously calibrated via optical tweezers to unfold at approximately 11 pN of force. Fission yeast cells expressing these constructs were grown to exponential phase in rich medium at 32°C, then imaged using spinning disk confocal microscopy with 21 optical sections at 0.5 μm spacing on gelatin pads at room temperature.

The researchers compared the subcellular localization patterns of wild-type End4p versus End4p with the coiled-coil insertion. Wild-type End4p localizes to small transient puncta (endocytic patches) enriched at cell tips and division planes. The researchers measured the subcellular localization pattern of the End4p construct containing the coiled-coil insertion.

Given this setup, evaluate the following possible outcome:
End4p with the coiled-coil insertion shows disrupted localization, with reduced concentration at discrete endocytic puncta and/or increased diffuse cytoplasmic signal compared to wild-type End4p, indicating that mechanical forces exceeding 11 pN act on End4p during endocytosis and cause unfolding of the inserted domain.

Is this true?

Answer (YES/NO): NO